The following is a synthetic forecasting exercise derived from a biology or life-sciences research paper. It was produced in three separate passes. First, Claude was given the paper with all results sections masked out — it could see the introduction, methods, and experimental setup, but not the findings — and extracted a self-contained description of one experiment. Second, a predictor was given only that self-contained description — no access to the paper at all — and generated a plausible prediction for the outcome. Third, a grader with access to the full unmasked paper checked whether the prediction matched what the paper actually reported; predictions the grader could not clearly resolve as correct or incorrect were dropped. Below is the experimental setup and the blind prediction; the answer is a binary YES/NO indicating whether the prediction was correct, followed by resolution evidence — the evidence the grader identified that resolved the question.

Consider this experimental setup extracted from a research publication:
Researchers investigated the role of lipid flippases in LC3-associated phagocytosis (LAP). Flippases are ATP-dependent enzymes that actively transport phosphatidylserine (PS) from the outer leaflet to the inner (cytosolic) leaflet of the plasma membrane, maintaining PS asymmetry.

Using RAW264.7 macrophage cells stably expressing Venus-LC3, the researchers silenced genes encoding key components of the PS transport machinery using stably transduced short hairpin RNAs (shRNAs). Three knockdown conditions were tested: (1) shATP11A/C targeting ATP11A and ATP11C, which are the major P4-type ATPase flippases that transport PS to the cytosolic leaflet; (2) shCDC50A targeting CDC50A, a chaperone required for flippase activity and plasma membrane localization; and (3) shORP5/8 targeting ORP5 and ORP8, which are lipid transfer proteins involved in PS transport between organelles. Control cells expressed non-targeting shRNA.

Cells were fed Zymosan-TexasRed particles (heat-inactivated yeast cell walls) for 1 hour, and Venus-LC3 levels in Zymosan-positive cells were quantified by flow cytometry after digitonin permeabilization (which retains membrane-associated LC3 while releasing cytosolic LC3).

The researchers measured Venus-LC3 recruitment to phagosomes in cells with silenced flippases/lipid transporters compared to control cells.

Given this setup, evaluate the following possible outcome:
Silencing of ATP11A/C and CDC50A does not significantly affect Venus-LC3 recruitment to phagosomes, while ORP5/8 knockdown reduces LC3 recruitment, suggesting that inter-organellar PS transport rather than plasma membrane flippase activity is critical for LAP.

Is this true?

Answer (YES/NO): NO